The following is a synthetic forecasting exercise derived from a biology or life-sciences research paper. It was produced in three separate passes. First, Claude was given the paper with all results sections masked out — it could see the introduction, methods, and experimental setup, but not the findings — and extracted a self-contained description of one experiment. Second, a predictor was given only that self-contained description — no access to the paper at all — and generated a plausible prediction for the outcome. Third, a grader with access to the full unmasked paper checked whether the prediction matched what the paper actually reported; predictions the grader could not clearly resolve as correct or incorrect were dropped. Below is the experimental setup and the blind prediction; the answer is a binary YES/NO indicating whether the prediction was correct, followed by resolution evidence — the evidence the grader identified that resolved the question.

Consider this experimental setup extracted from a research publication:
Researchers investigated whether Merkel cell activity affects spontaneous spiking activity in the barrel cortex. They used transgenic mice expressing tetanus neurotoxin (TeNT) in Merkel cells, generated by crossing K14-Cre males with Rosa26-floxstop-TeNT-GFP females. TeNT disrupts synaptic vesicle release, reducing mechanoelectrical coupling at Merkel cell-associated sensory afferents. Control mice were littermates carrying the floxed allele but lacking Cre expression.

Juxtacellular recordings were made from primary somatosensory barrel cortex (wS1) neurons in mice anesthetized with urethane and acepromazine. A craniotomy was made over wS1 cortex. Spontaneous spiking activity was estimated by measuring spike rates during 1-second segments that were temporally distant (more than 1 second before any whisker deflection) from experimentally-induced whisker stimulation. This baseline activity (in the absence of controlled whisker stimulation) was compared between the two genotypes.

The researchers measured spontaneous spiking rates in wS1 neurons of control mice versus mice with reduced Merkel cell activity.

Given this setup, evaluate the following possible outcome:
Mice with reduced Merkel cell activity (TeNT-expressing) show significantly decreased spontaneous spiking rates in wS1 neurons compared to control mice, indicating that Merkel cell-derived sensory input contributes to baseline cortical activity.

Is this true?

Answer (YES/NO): NO